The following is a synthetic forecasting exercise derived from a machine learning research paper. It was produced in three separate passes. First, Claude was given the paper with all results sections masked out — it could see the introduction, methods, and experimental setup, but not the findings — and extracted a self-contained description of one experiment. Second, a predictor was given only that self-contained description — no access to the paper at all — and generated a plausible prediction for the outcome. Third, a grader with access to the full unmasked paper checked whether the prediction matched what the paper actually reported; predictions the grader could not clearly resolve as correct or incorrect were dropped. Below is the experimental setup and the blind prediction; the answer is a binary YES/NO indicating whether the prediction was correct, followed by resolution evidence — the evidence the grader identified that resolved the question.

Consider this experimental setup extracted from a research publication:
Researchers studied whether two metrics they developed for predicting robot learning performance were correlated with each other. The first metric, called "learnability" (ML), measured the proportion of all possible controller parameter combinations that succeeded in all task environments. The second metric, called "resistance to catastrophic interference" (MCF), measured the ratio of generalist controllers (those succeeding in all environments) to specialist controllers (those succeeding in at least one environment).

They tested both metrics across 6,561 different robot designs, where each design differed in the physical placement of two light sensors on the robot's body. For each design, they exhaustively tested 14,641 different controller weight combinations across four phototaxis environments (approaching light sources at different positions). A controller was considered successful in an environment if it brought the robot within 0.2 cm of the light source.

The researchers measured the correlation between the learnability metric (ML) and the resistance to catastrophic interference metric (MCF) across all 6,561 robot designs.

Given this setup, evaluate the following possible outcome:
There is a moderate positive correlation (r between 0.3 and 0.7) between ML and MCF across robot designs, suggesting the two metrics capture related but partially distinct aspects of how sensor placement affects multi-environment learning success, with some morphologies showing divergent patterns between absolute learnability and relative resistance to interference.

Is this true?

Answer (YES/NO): NO